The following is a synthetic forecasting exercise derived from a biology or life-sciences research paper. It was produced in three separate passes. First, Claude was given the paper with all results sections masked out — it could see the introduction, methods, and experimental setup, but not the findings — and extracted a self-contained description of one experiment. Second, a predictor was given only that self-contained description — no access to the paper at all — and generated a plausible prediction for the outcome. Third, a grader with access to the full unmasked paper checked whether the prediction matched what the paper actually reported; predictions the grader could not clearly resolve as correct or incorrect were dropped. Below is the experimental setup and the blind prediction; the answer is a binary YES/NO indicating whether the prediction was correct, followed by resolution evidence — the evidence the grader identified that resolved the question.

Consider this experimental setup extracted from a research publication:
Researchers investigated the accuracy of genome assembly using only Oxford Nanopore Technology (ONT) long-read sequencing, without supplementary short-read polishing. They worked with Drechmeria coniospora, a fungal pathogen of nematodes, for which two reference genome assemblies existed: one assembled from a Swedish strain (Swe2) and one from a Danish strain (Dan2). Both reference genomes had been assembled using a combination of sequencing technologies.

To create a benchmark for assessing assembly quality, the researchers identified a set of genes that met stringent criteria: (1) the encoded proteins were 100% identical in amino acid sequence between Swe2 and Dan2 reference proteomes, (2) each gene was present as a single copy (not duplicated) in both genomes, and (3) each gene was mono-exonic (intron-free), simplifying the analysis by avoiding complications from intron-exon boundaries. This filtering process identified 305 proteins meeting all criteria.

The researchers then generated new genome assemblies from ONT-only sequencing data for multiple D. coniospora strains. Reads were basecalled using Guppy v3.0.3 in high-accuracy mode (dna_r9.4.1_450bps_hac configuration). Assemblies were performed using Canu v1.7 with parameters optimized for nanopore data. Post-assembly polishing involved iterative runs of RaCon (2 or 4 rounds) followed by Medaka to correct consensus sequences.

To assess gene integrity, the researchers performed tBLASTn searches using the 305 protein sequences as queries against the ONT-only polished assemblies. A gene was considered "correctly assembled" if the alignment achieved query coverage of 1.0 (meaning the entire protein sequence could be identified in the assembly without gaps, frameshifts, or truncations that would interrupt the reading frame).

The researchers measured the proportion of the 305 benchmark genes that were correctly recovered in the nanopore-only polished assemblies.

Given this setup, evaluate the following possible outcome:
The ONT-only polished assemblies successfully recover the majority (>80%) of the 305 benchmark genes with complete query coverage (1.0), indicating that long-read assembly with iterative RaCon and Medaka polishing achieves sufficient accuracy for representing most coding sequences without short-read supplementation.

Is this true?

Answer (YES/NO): NO